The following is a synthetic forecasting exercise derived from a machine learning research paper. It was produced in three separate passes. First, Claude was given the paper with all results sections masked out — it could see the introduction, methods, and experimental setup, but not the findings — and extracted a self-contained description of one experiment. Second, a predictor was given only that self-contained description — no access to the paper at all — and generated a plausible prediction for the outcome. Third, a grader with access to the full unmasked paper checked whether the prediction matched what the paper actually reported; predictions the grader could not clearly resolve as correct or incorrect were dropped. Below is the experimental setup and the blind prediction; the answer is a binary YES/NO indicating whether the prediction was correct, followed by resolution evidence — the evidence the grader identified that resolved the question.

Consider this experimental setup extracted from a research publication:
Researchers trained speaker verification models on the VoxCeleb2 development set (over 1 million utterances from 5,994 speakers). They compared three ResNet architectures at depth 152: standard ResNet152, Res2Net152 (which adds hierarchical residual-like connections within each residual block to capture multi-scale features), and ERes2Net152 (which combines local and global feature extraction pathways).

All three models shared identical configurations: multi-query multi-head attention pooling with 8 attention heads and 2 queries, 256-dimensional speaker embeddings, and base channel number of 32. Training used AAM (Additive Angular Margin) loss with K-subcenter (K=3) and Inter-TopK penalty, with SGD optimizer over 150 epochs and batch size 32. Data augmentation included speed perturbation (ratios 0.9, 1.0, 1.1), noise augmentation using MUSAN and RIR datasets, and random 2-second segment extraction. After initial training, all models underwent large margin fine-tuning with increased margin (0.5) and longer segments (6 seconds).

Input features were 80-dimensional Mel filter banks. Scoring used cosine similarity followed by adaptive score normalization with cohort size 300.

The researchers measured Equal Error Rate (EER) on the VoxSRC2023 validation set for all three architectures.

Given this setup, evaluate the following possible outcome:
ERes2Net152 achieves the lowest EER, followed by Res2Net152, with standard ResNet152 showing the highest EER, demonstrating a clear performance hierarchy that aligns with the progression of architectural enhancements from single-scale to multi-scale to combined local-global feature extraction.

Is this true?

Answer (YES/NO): NO